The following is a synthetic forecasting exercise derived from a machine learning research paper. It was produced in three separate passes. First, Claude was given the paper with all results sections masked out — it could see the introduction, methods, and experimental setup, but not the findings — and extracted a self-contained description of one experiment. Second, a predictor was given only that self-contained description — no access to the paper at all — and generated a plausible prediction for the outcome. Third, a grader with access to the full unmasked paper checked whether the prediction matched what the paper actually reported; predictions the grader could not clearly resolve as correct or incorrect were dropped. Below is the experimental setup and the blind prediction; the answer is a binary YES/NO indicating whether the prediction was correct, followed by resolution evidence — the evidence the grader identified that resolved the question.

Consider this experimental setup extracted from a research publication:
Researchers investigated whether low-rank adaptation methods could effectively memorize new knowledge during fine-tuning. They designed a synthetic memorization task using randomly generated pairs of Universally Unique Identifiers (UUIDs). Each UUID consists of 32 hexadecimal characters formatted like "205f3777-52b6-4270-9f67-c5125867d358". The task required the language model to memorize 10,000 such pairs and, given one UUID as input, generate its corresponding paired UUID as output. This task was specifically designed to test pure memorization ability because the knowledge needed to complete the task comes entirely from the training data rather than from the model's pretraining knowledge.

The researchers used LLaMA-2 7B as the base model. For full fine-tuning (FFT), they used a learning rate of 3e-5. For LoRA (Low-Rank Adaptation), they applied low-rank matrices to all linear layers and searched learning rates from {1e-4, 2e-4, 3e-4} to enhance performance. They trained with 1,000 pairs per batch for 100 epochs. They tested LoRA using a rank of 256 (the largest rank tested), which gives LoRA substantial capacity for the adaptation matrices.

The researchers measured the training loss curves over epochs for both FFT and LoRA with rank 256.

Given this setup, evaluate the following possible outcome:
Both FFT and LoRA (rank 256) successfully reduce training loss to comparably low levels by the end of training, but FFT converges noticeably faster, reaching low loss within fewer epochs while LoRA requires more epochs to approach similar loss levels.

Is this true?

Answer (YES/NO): YES